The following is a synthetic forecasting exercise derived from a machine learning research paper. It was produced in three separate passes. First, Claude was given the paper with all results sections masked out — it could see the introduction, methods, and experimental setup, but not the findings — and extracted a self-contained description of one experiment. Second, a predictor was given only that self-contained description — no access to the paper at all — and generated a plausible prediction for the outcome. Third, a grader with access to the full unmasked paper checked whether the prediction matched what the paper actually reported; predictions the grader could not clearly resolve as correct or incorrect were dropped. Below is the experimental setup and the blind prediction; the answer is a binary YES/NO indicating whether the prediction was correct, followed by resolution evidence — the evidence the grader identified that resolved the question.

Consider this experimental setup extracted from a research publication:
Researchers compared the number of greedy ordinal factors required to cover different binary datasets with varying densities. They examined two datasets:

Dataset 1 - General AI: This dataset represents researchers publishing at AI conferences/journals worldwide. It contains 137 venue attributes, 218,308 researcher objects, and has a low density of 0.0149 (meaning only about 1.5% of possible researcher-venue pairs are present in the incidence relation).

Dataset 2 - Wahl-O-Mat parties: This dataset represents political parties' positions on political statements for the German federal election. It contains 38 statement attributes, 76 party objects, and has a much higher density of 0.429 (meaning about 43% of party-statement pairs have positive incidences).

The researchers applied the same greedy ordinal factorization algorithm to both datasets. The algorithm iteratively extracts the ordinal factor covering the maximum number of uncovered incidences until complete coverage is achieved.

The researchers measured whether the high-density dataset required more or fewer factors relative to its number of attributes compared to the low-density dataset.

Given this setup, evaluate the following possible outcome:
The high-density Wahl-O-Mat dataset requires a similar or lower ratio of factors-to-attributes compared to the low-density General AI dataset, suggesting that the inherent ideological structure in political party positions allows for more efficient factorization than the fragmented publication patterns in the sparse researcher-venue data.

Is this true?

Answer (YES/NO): YES